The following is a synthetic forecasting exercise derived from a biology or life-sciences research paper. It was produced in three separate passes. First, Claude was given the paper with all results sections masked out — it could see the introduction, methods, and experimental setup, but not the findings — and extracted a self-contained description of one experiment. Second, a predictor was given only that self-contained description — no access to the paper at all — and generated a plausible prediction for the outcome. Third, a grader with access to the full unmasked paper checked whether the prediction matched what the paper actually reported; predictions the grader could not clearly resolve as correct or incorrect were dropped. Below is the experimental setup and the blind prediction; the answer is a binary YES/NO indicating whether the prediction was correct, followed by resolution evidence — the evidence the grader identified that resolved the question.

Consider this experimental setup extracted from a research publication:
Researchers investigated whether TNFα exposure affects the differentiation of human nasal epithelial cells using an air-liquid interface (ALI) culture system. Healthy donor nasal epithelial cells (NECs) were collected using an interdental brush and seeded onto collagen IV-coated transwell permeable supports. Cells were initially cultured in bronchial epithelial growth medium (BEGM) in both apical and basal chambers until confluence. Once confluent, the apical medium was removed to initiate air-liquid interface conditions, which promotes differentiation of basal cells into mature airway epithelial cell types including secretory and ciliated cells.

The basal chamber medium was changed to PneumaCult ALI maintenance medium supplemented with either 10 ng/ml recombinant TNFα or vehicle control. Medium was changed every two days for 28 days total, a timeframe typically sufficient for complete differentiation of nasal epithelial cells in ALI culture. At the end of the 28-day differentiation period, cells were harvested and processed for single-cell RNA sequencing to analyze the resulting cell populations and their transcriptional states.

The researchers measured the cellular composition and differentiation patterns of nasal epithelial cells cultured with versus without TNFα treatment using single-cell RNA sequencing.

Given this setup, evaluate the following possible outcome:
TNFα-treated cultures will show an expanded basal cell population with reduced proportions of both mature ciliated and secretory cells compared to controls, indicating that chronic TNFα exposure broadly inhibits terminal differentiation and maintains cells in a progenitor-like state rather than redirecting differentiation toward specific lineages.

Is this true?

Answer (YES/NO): NO